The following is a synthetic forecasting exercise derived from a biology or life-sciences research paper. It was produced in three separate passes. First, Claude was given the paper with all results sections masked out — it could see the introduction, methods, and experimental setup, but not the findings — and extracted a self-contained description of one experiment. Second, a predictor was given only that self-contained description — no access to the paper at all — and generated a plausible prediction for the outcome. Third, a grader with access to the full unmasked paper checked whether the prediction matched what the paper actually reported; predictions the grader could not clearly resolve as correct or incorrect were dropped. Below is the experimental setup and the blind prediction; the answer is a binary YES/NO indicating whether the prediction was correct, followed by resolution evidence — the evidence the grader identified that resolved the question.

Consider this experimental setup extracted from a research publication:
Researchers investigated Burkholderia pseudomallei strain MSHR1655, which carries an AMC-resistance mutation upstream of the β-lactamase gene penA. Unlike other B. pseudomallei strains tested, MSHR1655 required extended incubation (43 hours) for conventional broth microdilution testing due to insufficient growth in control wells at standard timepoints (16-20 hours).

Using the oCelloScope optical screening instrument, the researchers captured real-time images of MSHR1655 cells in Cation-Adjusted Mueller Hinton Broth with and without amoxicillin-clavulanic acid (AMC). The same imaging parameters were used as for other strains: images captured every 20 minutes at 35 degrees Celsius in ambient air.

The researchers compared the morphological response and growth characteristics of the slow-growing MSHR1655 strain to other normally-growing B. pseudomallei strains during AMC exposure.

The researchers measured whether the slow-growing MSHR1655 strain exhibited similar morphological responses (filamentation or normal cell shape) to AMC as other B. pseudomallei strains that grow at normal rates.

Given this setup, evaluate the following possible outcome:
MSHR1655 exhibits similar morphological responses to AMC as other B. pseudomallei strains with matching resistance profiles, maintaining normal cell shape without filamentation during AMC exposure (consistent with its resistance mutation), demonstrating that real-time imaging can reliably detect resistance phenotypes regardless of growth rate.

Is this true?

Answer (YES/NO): NO